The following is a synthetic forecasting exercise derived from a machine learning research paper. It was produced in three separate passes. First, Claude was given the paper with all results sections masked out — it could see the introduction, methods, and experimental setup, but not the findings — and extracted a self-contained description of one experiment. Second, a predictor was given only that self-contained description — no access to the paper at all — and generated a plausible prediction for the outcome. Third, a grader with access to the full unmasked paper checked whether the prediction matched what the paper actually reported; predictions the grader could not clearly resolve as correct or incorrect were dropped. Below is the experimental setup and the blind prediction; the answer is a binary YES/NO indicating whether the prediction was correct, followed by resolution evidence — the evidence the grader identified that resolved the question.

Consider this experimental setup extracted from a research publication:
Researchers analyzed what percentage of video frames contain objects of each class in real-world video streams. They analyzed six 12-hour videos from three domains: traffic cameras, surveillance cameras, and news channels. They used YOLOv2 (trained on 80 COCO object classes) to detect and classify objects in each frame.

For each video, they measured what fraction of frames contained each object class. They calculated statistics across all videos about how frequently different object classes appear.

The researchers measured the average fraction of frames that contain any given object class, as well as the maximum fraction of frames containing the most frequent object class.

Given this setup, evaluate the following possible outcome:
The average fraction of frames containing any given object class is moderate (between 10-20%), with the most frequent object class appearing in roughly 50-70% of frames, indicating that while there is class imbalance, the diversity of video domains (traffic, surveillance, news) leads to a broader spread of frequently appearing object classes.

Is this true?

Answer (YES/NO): NO